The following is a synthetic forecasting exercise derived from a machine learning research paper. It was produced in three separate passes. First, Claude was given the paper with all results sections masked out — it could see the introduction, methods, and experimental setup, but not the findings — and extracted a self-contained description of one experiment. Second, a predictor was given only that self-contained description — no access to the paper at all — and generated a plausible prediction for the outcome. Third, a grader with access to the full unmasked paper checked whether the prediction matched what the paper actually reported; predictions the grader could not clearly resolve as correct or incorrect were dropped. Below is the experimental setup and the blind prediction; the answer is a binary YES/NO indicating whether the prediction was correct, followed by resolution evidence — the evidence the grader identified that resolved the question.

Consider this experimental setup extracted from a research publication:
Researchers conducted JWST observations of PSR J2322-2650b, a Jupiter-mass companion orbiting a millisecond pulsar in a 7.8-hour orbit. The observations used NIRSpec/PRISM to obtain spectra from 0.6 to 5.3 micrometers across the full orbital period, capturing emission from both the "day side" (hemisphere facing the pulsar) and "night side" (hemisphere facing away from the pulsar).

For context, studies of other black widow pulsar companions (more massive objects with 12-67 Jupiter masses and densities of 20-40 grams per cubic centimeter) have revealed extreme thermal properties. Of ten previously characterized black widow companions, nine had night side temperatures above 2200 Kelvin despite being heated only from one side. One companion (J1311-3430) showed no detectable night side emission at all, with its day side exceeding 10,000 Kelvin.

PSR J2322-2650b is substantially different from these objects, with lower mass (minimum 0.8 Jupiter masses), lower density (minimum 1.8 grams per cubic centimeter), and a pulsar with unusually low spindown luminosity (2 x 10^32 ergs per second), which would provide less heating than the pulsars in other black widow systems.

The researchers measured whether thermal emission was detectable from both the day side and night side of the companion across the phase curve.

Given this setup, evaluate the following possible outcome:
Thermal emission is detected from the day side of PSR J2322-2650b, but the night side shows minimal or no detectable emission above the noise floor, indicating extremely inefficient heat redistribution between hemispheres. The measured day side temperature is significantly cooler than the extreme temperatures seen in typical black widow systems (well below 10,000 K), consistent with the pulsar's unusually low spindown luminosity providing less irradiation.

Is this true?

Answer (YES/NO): NO